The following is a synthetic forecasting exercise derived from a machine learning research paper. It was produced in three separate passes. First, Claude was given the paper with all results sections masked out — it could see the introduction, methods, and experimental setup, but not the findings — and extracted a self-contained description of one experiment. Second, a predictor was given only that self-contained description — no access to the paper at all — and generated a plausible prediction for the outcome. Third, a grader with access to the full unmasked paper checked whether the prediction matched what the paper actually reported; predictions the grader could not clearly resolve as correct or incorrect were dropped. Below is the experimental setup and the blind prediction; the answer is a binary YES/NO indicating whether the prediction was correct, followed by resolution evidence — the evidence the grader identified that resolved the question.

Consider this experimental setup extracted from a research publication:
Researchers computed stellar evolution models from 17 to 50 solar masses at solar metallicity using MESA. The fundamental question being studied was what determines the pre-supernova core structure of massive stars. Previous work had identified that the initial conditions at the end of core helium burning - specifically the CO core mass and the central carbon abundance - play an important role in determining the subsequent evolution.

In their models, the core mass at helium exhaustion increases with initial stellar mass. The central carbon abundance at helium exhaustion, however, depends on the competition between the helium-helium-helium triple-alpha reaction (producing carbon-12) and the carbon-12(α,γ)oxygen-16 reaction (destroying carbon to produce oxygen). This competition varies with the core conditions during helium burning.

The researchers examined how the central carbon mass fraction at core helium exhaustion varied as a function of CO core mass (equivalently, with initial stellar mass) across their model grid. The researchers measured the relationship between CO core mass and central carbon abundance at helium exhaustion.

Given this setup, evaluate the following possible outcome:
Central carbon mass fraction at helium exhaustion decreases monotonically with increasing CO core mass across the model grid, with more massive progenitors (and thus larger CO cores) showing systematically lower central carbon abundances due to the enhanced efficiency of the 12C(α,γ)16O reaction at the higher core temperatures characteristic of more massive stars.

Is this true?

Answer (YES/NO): YES